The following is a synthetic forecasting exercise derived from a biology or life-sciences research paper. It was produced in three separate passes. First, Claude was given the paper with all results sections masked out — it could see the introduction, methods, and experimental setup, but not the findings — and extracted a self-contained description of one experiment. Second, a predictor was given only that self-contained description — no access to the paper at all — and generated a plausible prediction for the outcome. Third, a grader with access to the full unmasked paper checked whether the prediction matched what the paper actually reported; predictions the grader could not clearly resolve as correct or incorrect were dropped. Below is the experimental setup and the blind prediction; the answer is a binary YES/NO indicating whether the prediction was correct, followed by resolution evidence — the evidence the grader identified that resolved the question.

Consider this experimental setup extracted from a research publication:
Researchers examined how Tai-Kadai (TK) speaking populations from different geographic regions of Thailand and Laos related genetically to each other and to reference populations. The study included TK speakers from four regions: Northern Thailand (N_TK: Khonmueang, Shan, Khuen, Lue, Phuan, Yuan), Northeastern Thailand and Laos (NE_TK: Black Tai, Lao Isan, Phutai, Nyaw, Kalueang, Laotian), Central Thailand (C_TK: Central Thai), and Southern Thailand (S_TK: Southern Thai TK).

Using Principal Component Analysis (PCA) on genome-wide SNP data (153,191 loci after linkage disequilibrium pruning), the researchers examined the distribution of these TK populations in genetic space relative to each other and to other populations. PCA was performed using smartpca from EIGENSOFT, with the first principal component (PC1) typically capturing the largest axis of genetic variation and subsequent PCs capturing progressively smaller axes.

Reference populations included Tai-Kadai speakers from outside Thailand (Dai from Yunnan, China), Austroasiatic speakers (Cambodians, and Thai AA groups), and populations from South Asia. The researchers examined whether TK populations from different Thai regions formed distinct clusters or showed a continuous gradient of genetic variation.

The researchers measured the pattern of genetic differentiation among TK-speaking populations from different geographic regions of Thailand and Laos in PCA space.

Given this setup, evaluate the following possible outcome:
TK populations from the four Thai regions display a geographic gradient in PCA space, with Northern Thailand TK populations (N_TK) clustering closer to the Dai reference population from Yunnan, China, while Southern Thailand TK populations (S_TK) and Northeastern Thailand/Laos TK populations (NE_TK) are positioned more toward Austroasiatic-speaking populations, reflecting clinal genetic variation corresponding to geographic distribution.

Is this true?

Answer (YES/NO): NO